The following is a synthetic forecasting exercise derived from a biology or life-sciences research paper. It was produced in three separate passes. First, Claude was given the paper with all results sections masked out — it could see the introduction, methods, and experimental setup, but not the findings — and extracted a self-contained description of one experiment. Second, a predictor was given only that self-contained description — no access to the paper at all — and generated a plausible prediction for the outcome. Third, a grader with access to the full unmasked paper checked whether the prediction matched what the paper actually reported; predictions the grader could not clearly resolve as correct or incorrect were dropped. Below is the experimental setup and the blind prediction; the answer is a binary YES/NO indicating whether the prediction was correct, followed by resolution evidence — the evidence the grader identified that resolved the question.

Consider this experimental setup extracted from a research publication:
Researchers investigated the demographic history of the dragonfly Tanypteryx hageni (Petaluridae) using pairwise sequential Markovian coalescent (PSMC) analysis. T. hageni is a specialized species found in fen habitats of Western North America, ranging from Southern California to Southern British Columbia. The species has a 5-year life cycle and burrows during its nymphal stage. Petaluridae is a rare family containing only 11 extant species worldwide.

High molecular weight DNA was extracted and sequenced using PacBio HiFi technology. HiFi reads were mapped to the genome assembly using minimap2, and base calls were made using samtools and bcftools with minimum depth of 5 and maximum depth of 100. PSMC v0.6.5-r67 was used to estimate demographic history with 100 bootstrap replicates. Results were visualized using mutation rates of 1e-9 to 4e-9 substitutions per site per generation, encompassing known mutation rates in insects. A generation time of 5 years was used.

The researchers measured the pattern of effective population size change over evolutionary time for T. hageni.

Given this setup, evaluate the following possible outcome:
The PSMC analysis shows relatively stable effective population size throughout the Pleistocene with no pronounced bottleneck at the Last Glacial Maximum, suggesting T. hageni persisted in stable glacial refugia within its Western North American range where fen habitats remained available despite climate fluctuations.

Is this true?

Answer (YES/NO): NO